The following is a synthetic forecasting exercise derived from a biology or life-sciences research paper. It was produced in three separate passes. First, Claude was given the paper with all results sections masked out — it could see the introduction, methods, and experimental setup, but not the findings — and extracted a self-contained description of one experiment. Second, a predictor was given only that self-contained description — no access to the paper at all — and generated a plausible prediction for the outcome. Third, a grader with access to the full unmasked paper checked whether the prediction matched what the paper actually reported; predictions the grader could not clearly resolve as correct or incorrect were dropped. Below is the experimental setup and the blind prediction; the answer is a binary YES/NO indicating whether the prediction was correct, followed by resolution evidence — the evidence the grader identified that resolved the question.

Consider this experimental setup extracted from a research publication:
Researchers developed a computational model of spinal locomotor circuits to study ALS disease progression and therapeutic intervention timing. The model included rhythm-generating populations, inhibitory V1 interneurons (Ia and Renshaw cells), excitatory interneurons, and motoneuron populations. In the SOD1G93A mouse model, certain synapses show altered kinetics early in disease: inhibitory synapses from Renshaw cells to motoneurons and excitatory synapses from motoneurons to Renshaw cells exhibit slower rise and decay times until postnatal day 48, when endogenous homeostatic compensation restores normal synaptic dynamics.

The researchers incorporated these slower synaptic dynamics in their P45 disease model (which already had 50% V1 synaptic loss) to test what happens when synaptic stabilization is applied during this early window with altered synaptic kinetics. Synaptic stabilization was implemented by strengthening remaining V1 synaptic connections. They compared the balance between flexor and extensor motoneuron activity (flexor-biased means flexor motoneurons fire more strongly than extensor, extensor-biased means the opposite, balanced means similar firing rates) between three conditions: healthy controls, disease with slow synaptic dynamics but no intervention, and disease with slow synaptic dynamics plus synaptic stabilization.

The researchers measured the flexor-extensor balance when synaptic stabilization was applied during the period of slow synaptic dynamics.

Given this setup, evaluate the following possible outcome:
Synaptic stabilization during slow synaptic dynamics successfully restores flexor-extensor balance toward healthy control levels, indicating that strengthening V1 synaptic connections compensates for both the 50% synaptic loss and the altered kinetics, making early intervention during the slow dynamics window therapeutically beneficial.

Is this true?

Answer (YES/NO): NO